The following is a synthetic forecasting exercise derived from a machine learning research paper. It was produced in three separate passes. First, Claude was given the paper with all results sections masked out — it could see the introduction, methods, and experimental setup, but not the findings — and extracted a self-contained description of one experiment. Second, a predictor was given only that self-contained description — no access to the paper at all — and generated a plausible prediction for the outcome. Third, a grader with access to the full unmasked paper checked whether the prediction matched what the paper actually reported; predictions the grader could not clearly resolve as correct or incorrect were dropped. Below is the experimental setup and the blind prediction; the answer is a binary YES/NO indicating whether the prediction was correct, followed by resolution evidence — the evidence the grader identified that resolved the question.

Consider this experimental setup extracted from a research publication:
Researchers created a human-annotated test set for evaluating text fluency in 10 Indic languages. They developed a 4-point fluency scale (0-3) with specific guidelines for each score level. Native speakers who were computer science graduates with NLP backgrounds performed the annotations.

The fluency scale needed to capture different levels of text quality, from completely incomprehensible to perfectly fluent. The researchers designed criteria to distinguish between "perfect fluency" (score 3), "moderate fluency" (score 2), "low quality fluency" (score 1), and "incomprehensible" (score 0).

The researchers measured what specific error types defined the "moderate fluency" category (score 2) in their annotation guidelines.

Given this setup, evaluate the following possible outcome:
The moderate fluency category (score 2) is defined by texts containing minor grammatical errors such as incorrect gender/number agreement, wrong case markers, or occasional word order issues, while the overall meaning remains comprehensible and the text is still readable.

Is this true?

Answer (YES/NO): NO